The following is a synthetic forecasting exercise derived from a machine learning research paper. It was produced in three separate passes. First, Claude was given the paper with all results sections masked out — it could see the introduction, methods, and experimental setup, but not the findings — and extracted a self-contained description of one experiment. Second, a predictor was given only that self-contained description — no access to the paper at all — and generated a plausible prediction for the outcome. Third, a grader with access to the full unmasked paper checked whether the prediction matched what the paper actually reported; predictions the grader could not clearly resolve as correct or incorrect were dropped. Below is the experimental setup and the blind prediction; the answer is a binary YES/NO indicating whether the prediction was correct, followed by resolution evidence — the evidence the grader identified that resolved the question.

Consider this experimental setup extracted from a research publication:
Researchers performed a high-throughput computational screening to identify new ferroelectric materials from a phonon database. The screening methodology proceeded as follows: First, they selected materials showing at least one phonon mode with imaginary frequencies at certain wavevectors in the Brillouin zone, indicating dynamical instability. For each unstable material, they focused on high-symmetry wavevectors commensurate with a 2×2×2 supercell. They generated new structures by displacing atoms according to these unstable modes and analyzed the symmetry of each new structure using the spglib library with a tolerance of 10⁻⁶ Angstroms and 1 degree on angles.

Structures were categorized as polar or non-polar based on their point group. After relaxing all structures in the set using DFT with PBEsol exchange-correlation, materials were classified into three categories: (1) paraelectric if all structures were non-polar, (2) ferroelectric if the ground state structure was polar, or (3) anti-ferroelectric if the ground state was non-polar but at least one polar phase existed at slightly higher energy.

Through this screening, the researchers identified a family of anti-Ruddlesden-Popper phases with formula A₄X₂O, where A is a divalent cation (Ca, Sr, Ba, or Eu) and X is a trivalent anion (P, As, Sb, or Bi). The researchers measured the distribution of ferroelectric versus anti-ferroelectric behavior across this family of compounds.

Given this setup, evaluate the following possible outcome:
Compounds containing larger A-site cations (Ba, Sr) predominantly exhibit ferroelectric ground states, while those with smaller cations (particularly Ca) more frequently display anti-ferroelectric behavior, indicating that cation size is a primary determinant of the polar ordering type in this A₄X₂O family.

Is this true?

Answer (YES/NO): NO